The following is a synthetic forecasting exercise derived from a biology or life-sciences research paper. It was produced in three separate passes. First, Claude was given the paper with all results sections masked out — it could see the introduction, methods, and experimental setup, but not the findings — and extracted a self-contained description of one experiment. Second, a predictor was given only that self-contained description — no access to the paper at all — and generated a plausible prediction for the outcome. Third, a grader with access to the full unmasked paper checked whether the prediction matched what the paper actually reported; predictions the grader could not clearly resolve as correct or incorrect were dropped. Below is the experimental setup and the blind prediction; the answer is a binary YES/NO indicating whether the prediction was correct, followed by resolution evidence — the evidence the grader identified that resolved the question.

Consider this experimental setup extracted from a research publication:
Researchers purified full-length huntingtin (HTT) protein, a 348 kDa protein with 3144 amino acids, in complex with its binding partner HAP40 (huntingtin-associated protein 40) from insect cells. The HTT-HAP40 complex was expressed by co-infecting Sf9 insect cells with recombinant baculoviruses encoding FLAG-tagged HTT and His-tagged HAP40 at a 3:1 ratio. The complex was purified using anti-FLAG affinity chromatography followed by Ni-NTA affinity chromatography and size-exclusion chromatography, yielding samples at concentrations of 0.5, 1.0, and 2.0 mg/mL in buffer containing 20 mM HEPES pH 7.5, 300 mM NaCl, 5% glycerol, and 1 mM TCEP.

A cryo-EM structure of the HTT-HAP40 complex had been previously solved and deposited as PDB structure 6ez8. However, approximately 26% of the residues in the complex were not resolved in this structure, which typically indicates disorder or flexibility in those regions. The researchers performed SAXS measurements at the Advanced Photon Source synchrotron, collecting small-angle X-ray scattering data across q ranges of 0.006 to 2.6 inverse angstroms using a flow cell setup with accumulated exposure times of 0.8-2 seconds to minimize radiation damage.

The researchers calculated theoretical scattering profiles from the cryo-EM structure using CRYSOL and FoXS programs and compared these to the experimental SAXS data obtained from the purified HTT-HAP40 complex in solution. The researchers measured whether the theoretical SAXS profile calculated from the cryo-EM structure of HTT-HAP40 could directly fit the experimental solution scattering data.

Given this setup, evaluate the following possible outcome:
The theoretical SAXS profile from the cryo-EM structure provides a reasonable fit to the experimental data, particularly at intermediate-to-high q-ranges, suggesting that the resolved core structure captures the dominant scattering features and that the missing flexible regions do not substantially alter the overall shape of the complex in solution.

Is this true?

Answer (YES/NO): NO